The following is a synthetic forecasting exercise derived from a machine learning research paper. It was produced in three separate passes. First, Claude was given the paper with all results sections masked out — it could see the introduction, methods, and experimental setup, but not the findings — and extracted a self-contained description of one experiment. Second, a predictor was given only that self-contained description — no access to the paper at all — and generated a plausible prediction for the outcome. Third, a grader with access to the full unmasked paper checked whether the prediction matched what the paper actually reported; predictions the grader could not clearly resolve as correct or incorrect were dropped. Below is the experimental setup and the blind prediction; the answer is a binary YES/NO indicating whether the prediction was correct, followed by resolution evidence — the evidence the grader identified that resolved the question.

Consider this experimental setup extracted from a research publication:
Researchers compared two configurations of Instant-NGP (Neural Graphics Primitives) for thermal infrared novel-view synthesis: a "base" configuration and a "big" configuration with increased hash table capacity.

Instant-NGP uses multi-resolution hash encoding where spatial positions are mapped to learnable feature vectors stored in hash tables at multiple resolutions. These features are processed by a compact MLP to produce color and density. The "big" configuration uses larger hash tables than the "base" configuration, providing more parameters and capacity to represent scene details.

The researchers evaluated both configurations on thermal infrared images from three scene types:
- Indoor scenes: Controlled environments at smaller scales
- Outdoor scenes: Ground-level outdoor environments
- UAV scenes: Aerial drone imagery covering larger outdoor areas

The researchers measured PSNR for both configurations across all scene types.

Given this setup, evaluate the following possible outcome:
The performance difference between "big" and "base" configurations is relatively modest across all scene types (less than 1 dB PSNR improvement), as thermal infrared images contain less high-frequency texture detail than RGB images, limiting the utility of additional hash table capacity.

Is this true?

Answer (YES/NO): YES